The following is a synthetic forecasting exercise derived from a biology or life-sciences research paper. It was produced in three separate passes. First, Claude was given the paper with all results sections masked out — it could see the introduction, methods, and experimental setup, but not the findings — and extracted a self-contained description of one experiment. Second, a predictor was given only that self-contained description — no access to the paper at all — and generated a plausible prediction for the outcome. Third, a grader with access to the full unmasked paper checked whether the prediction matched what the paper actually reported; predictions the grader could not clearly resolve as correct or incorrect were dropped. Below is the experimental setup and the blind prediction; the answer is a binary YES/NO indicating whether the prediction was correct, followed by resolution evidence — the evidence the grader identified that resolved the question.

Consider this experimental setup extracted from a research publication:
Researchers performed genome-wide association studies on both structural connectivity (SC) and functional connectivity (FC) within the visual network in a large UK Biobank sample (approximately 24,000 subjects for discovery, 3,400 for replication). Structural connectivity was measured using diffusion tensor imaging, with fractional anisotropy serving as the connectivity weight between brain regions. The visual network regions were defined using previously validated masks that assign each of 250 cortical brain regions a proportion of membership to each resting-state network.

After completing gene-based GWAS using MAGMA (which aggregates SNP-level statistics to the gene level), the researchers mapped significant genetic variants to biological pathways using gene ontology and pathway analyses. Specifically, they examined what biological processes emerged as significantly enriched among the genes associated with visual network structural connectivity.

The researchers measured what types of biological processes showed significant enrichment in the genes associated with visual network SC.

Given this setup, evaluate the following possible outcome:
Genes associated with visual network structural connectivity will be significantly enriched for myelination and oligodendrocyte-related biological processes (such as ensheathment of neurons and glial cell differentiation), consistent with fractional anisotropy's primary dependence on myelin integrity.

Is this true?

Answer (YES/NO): NO